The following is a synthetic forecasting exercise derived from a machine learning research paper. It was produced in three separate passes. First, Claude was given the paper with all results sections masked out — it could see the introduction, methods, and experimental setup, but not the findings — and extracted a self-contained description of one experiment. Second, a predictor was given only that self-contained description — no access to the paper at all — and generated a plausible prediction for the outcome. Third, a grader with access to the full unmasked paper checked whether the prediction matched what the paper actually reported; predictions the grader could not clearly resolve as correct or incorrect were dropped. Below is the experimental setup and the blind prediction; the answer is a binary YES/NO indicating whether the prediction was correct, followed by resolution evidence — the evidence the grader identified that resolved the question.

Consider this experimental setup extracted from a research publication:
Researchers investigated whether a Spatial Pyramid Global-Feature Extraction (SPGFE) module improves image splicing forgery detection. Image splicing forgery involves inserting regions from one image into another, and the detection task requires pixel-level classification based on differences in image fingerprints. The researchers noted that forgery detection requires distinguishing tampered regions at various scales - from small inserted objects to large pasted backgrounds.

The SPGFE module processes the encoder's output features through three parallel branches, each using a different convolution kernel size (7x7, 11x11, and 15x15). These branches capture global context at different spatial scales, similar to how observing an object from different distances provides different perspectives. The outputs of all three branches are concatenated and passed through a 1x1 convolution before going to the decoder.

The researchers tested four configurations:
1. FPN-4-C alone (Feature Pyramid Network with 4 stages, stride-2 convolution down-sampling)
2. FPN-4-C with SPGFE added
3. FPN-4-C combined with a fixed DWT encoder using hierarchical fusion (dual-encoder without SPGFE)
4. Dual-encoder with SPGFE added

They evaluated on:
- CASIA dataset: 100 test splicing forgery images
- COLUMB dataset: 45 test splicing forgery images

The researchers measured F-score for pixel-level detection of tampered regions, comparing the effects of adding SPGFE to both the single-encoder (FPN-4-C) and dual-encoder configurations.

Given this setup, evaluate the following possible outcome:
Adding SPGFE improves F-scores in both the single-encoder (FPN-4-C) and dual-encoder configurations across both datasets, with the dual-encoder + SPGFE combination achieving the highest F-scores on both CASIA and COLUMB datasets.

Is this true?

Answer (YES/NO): YES